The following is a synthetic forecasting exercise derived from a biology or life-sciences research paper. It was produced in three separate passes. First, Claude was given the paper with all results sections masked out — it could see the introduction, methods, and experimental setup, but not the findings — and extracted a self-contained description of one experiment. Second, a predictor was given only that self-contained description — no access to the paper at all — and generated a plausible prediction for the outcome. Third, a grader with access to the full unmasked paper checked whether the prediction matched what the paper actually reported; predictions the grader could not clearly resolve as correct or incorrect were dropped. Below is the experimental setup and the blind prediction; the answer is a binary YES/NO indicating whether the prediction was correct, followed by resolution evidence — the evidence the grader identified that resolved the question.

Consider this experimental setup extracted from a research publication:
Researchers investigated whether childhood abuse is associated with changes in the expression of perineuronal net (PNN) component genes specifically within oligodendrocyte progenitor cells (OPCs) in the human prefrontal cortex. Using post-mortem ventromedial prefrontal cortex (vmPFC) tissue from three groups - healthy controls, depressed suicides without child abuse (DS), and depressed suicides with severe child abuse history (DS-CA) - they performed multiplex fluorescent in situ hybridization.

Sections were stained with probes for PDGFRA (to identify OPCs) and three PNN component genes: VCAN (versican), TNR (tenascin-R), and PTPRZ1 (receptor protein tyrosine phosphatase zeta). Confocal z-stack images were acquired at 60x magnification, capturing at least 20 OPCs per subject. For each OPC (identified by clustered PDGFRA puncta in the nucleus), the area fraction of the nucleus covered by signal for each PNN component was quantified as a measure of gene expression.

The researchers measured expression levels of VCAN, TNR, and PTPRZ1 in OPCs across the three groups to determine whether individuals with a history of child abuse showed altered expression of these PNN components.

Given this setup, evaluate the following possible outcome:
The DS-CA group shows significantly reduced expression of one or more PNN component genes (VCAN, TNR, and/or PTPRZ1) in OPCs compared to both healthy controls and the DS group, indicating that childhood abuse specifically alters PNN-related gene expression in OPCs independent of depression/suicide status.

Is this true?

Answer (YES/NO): NO